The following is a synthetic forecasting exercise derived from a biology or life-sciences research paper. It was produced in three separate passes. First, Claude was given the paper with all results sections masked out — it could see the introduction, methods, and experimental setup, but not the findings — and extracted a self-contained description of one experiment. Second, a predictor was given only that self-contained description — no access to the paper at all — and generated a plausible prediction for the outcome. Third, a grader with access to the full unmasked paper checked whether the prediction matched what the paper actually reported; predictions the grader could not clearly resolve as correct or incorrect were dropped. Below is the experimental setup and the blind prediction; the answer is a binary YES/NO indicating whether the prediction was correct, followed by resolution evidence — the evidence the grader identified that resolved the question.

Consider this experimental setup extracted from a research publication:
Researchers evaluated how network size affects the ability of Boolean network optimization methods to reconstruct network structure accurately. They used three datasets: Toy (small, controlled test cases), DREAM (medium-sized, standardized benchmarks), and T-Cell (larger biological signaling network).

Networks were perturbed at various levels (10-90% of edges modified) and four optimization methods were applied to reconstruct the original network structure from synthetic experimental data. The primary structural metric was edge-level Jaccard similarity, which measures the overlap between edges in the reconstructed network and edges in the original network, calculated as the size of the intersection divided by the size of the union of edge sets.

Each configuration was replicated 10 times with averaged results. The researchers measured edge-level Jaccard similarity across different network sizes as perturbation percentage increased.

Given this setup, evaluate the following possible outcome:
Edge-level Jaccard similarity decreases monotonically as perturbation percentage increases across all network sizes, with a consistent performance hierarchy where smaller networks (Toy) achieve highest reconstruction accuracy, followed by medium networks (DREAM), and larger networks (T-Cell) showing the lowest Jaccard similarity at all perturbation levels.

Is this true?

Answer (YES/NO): YES